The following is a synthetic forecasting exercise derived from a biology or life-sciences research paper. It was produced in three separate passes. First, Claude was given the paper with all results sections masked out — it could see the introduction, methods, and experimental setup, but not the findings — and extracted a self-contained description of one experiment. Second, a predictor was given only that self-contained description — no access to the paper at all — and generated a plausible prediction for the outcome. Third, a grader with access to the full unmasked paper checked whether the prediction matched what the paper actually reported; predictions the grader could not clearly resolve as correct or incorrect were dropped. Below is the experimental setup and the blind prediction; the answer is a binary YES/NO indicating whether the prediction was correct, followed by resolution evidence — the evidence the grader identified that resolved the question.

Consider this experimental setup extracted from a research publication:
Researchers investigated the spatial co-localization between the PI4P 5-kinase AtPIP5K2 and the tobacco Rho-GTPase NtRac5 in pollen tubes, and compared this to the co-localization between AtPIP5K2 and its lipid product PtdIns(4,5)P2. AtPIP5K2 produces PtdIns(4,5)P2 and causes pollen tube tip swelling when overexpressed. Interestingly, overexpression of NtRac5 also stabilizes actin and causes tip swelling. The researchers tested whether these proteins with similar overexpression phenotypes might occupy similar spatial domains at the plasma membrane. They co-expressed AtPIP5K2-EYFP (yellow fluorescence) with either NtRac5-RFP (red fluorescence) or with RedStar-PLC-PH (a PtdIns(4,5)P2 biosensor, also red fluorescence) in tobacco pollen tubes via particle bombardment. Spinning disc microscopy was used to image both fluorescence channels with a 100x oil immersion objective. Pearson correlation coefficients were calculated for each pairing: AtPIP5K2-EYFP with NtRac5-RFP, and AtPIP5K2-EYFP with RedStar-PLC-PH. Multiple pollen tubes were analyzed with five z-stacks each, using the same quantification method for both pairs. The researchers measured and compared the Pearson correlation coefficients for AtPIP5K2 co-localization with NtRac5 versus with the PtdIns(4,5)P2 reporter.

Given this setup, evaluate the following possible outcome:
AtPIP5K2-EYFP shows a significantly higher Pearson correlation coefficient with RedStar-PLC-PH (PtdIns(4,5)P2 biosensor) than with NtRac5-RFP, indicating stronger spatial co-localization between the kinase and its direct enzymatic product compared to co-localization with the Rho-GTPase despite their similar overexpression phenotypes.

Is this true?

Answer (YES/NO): NO